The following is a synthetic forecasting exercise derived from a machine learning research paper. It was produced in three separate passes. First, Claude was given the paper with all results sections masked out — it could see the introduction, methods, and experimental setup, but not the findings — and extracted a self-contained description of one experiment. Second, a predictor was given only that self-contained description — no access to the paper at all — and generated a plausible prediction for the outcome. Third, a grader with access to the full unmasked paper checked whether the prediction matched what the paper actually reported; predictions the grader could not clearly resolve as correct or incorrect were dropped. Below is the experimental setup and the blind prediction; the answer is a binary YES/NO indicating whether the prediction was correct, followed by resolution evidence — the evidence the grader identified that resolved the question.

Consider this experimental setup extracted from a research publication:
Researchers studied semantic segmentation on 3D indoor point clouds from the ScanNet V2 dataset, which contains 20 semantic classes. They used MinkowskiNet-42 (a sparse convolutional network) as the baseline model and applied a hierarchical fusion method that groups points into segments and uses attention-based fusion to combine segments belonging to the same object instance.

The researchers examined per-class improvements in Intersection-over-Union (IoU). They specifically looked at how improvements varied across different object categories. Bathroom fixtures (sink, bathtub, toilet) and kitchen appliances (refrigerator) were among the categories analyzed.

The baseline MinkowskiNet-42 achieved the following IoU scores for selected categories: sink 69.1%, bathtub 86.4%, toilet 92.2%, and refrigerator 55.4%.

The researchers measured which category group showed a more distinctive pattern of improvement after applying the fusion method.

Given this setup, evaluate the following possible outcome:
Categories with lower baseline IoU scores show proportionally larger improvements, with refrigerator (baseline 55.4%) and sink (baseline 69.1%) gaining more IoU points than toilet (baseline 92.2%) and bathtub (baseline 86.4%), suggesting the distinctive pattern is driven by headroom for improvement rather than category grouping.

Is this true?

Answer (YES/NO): NO